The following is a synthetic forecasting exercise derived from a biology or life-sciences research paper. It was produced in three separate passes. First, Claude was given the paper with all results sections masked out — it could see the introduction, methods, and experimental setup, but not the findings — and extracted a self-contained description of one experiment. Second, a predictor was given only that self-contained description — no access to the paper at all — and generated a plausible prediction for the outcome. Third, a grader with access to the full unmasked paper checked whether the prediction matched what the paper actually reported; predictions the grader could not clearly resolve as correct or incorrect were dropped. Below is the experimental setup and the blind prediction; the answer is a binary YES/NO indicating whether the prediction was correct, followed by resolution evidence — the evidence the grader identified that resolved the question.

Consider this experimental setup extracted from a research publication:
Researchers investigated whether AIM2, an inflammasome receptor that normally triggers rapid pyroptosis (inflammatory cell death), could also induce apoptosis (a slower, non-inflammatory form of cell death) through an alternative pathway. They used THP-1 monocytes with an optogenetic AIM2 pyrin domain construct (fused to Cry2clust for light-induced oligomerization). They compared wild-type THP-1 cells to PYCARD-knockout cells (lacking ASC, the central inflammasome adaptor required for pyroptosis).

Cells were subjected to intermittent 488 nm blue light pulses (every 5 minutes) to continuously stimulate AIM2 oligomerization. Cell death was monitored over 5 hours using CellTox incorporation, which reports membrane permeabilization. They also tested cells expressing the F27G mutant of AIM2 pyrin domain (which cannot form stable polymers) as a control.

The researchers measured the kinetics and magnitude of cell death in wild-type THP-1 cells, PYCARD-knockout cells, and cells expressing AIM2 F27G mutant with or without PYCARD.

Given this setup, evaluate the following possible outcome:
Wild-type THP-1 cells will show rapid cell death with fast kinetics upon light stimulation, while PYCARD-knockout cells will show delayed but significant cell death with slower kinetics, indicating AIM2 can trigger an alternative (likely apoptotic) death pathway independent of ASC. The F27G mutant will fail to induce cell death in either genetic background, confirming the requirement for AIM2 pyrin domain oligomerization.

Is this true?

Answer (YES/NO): YES